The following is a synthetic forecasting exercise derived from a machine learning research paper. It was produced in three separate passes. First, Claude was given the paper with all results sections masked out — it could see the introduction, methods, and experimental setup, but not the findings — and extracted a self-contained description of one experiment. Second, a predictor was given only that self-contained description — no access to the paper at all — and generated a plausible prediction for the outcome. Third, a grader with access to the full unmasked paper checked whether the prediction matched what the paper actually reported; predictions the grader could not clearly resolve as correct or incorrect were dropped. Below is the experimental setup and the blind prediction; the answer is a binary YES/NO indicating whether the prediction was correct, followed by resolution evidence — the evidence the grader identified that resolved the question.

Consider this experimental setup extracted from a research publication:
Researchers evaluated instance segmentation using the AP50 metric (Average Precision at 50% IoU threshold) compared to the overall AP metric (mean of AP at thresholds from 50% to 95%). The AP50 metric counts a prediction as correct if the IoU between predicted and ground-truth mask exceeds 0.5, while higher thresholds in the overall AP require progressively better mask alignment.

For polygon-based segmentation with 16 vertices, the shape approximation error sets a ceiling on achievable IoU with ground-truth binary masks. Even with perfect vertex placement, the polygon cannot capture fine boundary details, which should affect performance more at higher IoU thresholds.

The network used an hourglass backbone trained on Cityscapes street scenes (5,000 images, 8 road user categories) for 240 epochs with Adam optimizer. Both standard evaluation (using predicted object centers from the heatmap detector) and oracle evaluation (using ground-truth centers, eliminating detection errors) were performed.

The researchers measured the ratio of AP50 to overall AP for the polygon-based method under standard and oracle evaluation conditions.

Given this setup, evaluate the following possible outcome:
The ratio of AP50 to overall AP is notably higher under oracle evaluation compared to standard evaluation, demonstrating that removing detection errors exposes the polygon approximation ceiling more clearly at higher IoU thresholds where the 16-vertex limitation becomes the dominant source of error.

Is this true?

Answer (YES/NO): NO